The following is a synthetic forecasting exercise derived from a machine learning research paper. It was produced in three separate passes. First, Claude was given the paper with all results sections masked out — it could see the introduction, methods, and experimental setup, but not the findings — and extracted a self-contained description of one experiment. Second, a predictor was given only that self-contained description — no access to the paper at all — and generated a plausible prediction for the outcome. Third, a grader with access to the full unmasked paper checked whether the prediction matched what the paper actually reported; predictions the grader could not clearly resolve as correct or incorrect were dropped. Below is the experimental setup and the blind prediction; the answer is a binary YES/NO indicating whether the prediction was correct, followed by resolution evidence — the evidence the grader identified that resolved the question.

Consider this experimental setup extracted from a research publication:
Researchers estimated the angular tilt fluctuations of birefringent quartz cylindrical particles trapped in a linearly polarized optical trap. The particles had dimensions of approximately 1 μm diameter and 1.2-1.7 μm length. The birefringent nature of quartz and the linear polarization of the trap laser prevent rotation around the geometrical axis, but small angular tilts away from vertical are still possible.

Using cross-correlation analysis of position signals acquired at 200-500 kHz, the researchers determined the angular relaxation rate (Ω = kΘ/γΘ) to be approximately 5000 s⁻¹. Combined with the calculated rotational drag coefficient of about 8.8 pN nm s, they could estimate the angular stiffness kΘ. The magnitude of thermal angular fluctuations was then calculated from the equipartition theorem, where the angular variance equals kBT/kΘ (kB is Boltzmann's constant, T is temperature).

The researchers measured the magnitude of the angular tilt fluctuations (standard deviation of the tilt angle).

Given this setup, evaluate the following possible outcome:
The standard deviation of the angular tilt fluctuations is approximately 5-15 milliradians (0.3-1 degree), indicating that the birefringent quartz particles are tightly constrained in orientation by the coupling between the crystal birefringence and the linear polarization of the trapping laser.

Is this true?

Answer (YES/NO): YES